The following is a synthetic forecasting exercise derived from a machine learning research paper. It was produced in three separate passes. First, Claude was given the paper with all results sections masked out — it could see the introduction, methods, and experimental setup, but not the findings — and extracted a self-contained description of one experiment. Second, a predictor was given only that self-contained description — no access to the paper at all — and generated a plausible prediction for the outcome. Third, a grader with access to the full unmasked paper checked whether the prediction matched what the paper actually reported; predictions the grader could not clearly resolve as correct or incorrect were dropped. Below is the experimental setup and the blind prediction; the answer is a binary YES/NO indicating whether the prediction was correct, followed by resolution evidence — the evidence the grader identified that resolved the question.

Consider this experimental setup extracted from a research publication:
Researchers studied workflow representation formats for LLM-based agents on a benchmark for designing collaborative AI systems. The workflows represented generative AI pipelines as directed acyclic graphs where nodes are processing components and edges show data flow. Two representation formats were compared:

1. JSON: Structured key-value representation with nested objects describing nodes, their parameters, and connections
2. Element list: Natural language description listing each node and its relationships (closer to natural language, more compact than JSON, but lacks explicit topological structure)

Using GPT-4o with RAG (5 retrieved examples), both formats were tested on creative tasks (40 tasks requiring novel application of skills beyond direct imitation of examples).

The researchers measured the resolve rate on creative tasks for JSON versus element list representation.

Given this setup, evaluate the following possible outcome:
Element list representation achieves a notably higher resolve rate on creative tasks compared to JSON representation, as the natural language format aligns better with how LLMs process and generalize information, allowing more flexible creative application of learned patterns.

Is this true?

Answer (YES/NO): NO